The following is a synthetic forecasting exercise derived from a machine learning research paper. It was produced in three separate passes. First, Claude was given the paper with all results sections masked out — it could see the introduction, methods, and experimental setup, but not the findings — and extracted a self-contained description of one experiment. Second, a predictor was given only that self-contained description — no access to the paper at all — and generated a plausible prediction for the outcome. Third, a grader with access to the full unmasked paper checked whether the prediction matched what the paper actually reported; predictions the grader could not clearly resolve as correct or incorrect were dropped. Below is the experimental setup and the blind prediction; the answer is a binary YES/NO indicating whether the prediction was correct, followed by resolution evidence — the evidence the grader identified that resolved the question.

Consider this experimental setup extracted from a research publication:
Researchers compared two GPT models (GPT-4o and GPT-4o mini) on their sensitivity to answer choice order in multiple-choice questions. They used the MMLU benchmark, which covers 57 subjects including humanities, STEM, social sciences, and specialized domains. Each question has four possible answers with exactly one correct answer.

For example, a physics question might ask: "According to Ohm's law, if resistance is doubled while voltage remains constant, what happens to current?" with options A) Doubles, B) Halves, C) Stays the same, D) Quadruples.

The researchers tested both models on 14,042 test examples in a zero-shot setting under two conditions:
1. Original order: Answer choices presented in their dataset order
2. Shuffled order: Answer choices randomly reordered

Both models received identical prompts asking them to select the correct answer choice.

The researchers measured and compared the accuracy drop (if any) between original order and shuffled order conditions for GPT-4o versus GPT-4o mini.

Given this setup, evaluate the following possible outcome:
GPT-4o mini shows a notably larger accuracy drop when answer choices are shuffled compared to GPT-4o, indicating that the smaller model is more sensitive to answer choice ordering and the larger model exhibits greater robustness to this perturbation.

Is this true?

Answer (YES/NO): YES